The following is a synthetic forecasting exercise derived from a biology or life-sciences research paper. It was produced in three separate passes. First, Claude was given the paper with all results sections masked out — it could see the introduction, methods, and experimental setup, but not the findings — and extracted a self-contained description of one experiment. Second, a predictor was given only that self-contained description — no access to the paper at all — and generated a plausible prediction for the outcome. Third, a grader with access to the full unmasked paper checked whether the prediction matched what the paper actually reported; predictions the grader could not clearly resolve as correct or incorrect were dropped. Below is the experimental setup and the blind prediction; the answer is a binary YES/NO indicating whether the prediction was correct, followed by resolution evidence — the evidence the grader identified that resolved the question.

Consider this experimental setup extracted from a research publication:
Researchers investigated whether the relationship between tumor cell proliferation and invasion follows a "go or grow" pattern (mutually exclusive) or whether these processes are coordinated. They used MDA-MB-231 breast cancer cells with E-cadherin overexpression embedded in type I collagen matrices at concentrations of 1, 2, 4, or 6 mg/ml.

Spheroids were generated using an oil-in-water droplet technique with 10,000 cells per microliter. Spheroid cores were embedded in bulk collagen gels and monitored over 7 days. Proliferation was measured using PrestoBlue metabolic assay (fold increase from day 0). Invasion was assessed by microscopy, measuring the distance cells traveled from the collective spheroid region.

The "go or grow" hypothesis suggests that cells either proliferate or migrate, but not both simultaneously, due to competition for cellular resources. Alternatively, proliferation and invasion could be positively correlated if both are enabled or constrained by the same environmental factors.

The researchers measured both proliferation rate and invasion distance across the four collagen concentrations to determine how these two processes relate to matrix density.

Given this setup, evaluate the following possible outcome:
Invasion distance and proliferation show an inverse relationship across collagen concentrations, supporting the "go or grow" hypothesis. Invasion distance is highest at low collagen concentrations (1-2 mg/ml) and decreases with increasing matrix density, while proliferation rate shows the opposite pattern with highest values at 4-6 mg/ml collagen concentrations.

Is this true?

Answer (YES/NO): NO